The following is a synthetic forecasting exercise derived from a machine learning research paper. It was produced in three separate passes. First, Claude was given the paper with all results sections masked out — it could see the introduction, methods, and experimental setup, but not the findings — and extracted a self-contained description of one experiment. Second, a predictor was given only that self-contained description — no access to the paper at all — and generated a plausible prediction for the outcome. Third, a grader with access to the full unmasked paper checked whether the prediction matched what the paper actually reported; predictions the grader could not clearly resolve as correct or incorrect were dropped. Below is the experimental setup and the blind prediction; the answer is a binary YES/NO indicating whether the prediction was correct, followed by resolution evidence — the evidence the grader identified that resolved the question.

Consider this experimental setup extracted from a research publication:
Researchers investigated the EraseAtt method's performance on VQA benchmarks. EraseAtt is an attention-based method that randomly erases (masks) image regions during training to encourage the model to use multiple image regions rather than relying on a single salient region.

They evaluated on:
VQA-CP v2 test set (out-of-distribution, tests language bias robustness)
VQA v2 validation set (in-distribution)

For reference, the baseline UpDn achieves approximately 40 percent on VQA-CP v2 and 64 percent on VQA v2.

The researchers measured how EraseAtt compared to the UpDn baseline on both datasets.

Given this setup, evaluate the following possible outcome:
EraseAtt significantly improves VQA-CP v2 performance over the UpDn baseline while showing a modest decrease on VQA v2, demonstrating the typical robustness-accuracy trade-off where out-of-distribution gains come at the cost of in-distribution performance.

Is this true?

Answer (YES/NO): NO